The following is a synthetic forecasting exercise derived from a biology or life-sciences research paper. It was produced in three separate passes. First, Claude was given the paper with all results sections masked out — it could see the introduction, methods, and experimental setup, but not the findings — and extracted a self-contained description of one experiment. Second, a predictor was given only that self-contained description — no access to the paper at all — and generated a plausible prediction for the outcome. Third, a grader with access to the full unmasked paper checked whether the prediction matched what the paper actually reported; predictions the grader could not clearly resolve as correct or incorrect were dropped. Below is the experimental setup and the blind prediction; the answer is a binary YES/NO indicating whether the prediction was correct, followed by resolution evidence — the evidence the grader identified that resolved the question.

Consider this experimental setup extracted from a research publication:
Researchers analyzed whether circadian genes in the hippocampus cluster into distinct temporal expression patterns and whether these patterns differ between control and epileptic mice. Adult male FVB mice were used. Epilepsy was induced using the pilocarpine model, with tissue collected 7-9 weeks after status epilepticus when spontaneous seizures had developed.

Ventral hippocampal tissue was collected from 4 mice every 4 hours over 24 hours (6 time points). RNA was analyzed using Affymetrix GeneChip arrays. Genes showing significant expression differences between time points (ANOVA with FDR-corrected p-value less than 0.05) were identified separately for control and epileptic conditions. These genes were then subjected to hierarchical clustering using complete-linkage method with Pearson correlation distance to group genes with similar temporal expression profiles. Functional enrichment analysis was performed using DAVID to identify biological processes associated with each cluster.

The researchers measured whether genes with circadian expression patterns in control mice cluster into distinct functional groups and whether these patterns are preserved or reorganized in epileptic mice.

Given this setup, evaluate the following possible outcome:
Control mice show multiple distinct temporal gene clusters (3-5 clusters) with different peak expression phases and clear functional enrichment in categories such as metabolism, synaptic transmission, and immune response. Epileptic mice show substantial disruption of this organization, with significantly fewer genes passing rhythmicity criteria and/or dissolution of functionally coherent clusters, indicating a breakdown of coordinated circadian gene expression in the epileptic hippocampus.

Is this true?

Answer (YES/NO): NO